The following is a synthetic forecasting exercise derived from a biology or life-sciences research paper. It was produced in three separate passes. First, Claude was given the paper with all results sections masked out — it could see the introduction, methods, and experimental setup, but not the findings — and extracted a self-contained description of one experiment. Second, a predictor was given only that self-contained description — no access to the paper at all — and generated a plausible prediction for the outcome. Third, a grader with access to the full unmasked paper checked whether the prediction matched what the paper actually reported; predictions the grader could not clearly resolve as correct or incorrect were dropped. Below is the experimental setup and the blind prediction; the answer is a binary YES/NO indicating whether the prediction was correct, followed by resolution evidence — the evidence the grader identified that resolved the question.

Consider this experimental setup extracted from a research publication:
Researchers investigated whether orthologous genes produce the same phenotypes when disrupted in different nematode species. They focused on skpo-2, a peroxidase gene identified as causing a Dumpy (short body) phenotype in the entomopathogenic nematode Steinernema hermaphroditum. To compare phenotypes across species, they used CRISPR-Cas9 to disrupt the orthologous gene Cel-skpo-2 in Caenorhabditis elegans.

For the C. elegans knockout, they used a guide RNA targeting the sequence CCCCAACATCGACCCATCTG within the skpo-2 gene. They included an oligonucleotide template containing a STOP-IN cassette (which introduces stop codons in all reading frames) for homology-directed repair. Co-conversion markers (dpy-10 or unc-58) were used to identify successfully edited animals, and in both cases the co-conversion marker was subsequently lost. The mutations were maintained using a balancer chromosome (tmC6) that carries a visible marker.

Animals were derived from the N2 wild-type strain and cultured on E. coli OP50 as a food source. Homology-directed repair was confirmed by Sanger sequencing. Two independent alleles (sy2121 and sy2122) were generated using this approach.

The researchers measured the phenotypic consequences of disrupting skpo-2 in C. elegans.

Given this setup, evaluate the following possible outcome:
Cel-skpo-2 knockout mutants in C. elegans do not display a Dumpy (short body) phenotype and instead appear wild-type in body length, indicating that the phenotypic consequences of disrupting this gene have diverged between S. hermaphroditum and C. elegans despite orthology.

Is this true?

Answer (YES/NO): NO